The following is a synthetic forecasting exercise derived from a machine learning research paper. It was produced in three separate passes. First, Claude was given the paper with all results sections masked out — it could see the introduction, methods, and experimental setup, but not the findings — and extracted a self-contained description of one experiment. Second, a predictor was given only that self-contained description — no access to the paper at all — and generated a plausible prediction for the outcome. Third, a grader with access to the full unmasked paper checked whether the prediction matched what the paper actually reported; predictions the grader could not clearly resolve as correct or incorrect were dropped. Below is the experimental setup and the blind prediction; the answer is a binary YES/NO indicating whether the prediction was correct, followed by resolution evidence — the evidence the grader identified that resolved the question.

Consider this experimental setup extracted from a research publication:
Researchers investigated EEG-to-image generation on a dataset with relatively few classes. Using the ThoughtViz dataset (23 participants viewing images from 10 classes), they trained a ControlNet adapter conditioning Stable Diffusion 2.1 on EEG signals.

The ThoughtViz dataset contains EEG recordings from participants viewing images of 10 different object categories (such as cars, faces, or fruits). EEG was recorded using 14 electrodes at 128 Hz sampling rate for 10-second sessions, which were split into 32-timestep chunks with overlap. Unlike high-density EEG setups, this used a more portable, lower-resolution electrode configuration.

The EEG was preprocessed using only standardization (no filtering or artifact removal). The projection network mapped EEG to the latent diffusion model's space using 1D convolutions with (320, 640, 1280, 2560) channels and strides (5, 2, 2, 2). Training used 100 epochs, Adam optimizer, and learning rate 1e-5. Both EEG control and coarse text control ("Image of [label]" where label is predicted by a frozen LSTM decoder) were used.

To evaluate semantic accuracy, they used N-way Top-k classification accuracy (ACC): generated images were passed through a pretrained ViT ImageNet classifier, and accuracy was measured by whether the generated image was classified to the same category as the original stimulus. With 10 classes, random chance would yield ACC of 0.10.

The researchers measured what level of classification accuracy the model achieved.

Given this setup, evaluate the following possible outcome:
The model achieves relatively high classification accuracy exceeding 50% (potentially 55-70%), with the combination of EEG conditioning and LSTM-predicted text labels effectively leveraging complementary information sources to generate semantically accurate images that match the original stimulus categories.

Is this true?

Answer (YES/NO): NO